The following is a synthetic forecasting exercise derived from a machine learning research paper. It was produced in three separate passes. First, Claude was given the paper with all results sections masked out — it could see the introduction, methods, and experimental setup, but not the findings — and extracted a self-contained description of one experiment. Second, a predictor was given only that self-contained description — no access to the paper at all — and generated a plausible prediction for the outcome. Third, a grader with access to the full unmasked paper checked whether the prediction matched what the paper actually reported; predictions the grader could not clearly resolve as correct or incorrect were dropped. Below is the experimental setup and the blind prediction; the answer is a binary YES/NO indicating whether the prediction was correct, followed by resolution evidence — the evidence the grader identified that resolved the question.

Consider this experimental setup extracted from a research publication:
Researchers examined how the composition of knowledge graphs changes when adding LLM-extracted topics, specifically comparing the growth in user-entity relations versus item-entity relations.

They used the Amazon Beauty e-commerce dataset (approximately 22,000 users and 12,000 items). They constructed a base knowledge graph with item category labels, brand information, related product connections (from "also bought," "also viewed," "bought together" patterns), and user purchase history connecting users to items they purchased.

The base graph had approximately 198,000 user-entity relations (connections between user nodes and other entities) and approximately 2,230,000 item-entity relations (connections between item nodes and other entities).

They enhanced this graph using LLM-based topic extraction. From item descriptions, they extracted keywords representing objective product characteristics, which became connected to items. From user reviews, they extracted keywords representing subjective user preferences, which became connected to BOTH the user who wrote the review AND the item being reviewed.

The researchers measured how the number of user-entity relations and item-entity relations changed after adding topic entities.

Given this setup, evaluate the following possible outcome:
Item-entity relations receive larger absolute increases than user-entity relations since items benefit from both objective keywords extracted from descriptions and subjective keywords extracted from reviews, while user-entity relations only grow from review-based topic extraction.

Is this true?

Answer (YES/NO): NO